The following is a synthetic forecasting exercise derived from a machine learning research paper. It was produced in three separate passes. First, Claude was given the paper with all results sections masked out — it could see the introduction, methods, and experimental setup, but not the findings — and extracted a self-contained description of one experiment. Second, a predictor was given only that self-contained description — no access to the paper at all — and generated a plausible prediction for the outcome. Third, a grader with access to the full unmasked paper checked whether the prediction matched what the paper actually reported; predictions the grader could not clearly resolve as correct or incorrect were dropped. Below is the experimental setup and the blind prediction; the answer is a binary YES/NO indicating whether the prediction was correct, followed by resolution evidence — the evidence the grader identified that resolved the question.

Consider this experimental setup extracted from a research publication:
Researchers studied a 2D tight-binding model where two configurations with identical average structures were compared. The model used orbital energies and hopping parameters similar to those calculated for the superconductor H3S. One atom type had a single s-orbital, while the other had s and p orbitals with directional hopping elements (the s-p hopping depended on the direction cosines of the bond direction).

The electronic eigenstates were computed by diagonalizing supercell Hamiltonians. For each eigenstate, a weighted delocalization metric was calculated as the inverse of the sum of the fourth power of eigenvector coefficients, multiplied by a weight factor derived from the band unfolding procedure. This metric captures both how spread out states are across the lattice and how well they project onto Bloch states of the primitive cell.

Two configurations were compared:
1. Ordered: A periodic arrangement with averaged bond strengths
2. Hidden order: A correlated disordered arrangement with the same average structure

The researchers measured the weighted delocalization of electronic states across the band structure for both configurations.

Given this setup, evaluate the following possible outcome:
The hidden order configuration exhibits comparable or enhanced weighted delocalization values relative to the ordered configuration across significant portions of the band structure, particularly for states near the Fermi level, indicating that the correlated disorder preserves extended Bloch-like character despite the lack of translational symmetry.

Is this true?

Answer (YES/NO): YES